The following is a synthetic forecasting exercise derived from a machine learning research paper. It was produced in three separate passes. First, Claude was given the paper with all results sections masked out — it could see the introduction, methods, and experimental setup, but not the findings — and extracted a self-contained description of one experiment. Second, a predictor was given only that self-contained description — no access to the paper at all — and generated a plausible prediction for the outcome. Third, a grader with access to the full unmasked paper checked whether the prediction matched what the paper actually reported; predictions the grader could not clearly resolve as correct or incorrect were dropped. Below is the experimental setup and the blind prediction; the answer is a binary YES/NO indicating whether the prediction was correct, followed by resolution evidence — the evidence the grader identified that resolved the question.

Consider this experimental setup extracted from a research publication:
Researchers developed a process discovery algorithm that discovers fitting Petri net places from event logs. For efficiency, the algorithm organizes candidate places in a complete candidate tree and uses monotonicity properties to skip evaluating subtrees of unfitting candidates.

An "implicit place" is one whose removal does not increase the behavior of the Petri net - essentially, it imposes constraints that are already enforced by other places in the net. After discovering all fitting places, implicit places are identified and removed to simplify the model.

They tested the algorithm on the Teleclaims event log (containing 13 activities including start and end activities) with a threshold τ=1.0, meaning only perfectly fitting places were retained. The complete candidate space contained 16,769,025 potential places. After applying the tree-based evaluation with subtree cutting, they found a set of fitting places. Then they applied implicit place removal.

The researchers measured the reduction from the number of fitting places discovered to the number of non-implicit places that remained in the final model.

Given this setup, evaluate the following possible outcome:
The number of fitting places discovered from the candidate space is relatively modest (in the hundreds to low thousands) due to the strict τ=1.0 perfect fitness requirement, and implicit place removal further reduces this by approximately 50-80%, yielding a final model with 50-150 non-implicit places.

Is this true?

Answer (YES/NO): NO